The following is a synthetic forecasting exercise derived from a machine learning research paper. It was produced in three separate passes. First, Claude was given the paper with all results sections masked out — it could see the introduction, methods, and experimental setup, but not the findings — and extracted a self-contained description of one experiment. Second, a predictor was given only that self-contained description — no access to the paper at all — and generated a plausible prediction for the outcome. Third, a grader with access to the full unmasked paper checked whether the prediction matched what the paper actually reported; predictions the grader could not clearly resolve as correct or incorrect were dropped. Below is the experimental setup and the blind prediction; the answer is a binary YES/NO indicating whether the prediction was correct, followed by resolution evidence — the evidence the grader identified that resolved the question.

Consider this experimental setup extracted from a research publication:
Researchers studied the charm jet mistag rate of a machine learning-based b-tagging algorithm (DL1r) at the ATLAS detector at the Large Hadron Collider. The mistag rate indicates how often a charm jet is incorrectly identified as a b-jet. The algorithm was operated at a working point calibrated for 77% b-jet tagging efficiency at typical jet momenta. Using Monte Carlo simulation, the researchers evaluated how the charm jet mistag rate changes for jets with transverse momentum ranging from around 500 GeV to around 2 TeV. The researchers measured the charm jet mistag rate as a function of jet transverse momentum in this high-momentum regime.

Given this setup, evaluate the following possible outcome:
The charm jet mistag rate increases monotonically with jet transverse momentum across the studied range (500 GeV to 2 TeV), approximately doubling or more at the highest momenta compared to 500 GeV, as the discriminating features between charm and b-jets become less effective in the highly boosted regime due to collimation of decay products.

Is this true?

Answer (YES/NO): NO